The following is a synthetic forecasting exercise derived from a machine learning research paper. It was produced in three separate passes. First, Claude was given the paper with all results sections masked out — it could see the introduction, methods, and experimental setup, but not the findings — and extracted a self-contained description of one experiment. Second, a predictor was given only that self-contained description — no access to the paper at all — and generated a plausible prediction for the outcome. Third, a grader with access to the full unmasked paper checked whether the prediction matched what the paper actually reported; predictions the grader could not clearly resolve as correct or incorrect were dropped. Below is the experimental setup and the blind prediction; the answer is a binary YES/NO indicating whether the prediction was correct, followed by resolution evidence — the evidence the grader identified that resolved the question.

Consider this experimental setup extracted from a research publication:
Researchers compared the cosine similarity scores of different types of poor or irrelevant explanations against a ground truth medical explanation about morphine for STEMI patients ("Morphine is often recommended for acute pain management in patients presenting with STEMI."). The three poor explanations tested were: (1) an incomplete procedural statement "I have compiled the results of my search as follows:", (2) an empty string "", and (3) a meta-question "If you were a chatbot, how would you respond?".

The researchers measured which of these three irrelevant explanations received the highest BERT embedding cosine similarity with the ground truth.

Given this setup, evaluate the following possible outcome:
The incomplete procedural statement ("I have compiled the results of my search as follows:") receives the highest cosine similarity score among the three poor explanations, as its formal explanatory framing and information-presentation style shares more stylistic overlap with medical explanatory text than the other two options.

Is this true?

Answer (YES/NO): YES